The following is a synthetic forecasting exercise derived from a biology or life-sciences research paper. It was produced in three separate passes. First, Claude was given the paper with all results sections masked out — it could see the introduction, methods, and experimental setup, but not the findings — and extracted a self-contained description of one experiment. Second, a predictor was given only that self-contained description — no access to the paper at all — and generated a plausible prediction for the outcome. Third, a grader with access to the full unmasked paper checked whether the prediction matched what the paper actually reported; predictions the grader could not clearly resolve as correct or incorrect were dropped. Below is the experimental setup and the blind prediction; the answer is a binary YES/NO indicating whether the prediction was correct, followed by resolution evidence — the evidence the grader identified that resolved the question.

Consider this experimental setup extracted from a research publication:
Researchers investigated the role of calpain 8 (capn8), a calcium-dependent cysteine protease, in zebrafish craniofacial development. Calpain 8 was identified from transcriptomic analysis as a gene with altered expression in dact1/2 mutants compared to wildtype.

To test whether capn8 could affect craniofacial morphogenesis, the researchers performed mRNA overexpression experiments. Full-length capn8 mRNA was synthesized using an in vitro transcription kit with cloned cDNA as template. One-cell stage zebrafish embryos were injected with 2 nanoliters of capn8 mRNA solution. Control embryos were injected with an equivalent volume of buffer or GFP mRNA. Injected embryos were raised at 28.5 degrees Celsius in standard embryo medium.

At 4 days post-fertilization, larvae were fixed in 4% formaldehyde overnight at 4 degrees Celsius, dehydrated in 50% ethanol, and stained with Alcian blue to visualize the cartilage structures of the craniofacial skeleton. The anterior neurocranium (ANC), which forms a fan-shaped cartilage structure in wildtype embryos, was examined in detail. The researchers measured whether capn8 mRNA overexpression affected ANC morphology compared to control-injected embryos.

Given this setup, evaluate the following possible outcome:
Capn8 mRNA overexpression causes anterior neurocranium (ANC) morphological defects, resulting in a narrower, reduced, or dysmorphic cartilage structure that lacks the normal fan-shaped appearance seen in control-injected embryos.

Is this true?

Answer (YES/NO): NO